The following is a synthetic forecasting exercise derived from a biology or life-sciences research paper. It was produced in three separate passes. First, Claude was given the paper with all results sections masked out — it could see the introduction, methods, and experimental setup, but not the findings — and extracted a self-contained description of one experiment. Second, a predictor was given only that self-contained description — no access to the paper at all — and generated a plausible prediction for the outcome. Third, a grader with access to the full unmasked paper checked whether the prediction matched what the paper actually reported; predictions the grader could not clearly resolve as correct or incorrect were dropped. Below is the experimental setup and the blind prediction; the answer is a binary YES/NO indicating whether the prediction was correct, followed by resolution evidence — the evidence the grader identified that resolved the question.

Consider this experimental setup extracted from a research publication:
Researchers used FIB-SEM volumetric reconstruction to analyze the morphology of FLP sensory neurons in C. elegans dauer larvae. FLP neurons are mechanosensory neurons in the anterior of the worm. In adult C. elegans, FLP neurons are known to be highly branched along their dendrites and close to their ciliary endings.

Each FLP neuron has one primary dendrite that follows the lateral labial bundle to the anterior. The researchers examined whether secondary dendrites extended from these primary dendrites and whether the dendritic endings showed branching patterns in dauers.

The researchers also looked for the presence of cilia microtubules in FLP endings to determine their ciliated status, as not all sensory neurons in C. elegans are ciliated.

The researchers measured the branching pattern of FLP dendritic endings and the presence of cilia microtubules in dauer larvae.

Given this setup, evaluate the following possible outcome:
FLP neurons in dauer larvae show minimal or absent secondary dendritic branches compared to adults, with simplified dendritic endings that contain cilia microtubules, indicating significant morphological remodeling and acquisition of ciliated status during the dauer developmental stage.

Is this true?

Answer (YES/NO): NO